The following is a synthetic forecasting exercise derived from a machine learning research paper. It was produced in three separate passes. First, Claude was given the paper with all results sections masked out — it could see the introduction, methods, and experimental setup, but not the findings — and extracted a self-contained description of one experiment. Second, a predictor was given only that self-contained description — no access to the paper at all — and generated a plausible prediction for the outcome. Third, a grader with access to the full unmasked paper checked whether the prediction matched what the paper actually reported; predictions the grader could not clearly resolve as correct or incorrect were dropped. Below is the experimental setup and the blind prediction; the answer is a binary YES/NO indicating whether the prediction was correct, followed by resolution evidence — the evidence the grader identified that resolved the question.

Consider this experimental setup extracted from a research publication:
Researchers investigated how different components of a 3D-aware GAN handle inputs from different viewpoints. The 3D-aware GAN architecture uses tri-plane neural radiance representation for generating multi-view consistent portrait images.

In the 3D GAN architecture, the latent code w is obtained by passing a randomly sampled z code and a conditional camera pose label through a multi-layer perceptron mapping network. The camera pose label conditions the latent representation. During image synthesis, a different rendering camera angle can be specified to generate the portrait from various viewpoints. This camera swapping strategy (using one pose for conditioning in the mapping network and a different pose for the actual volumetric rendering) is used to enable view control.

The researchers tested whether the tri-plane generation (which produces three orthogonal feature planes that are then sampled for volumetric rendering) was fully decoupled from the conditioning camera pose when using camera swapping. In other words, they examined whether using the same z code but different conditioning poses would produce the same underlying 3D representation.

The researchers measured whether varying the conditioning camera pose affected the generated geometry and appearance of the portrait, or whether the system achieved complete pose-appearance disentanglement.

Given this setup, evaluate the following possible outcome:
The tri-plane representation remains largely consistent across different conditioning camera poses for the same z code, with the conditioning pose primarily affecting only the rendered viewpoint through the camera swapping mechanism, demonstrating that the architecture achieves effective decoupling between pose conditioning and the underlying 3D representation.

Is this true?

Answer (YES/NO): NO